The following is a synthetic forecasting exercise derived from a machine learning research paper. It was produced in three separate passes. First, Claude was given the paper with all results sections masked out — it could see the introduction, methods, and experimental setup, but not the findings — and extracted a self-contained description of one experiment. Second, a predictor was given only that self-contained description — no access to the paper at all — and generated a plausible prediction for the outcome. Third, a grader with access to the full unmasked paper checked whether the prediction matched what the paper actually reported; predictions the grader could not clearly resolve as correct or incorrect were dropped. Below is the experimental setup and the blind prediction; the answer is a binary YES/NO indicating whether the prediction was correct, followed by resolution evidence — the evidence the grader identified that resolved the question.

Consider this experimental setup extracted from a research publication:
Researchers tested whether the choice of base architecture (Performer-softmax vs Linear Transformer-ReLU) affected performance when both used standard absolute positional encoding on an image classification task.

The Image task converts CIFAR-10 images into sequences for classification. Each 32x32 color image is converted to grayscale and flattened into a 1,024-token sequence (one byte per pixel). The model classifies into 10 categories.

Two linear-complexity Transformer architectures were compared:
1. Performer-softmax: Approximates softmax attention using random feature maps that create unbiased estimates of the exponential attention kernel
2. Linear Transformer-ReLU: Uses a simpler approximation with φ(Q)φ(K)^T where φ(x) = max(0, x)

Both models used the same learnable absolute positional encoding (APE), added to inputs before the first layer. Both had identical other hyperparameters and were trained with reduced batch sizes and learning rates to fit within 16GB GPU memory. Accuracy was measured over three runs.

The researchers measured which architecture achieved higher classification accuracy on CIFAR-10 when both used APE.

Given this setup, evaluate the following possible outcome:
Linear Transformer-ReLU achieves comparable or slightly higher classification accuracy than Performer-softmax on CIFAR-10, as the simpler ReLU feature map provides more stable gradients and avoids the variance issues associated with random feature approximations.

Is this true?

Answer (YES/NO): YES